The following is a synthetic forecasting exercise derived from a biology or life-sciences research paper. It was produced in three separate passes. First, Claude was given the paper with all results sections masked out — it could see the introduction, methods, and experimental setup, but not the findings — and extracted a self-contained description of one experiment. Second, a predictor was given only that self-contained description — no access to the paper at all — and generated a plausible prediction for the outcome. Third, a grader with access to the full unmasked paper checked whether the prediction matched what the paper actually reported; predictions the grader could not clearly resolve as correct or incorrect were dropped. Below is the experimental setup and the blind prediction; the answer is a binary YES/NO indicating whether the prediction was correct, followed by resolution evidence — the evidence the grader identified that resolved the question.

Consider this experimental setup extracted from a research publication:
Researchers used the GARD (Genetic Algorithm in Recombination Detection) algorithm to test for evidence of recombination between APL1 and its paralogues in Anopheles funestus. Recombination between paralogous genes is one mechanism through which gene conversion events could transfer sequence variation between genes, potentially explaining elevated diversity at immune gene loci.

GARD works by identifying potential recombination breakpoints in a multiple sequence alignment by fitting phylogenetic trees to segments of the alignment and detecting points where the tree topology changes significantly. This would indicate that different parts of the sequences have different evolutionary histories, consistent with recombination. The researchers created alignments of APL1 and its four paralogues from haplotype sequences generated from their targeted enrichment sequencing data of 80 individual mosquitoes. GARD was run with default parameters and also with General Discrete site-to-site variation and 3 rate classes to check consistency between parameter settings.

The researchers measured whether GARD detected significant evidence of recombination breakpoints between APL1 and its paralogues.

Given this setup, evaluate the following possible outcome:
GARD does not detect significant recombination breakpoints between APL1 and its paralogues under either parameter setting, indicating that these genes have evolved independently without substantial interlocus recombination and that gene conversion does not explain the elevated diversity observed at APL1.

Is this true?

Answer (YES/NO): NO